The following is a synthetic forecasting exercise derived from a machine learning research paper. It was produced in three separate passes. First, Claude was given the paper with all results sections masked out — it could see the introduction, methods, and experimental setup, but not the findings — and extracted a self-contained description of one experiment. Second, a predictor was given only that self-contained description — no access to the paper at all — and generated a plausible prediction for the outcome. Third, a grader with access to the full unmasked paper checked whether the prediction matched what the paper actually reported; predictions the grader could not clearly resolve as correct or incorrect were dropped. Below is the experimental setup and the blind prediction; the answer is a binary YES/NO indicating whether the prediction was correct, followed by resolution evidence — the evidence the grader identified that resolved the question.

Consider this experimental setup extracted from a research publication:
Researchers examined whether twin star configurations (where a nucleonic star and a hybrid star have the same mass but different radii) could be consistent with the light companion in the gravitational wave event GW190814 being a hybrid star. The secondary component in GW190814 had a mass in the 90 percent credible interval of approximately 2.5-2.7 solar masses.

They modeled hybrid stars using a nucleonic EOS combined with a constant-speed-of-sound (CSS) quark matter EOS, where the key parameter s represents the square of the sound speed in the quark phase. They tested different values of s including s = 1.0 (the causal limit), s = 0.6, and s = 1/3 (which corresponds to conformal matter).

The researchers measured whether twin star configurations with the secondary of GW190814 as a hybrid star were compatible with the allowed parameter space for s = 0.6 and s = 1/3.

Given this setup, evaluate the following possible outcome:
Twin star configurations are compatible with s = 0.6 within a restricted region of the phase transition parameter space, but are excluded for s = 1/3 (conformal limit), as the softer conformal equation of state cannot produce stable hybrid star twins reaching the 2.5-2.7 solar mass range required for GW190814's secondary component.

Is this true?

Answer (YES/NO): NO